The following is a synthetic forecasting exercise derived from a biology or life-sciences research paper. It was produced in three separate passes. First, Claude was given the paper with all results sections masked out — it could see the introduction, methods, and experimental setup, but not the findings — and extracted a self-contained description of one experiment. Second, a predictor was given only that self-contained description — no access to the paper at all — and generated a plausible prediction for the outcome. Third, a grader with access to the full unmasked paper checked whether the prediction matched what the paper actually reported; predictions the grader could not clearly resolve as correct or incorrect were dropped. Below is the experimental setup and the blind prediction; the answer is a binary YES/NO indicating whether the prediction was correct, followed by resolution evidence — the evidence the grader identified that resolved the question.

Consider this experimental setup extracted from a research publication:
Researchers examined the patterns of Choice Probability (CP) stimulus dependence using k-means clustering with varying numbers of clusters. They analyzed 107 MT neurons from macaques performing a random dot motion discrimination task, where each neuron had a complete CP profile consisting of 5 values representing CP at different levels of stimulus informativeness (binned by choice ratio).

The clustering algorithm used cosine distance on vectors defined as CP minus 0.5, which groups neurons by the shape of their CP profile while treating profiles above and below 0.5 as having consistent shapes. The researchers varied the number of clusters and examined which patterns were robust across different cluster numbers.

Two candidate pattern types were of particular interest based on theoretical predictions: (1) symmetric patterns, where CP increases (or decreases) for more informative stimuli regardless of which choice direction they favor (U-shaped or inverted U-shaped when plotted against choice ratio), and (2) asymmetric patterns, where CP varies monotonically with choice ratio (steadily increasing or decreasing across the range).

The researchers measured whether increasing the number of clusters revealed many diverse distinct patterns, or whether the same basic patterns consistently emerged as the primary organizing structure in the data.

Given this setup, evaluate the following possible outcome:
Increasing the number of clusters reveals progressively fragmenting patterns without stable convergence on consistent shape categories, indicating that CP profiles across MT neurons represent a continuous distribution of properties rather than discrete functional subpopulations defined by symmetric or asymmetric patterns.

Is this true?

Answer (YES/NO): NO